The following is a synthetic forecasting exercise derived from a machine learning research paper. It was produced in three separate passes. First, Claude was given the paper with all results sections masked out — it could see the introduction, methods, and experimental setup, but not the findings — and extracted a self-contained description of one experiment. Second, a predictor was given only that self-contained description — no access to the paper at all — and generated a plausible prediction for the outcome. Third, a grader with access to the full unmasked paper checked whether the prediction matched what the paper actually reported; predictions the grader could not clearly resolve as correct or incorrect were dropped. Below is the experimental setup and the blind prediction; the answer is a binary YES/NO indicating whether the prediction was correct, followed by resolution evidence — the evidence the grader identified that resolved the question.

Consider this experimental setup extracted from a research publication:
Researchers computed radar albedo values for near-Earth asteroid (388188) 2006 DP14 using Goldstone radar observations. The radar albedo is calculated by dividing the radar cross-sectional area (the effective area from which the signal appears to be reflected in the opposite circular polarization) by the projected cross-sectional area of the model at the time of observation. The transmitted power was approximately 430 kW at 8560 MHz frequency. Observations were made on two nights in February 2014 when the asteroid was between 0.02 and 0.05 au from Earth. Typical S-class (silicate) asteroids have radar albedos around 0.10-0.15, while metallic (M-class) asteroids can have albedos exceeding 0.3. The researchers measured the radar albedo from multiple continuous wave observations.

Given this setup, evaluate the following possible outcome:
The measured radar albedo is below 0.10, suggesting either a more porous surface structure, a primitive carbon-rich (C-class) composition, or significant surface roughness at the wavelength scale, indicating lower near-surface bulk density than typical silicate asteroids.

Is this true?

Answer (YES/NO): NO